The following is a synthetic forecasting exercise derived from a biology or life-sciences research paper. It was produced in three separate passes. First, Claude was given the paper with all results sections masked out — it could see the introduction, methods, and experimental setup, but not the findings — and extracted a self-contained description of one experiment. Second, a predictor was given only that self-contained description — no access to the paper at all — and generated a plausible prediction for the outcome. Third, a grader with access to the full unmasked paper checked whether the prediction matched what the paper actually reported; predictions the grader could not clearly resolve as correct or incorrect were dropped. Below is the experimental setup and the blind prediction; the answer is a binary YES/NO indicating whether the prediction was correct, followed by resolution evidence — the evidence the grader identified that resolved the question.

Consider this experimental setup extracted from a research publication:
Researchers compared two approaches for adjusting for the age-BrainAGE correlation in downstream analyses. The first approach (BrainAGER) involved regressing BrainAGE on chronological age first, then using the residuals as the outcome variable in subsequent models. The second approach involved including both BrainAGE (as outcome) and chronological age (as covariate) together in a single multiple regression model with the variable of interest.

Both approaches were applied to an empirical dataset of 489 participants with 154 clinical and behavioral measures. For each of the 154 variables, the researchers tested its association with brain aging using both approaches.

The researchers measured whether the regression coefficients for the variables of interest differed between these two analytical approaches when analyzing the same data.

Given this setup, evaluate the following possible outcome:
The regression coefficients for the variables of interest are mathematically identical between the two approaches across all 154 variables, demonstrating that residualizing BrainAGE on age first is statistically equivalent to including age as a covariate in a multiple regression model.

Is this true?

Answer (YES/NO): YES